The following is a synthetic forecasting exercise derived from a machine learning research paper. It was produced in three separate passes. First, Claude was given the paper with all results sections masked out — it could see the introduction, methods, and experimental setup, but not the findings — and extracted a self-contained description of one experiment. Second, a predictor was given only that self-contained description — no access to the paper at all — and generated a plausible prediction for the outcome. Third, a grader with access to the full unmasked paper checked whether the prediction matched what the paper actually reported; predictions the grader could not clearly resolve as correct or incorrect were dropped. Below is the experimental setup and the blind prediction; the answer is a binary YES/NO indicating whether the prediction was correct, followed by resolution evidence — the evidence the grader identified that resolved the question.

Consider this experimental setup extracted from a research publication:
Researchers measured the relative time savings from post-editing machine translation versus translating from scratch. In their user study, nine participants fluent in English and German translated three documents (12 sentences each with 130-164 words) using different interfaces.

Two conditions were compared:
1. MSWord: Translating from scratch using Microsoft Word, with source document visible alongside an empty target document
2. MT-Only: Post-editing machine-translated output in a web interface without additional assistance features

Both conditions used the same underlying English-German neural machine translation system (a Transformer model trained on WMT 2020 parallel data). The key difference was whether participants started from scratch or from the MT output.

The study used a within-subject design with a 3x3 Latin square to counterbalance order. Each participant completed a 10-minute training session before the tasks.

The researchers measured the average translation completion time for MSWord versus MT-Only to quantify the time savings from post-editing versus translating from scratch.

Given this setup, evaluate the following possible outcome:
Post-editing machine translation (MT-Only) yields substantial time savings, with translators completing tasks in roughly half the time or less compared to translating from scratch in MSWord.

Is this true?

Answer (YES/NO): NO